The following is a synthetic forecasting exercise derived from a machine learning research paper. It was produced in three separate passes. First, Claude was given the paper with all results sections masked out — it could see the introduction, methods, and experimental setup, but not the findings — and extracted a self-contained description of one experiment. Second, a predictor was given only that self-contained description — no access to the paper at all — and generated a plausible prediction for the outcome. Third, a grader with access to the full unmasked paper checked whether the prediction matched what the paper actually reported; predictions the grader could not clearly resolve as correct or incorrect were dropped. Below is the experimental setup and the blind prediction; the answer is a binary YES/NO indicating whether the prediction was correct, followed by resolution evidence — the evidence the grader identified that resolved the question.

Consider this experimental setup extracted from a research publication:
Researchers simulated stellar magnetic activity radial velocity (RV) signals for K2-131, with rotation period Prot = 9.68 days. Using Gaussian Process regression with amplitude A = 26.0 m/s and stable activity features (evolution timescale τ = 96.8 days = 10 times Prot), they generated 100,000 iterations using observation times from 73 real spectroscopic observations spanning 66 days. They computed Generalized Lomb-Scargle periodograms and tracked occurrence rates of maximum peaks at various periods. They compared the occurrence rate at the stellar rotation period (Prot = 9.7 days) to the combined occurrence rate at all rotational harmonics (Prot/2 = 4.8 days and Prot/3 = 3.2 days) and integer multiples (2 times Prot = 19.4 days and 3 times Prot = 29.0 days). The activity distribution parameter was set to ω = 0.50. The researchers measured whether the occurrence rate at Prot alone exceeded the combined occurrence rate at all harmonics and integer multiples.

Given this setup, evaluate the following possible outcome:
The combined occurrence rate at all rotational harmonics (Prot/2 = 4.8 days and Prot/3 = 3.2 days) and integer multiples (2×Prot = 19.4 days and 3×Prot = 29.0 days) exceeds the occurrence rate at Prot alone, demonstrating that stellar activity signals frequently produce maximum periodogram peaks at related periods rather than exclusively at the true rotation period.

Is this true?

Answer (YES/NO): NO